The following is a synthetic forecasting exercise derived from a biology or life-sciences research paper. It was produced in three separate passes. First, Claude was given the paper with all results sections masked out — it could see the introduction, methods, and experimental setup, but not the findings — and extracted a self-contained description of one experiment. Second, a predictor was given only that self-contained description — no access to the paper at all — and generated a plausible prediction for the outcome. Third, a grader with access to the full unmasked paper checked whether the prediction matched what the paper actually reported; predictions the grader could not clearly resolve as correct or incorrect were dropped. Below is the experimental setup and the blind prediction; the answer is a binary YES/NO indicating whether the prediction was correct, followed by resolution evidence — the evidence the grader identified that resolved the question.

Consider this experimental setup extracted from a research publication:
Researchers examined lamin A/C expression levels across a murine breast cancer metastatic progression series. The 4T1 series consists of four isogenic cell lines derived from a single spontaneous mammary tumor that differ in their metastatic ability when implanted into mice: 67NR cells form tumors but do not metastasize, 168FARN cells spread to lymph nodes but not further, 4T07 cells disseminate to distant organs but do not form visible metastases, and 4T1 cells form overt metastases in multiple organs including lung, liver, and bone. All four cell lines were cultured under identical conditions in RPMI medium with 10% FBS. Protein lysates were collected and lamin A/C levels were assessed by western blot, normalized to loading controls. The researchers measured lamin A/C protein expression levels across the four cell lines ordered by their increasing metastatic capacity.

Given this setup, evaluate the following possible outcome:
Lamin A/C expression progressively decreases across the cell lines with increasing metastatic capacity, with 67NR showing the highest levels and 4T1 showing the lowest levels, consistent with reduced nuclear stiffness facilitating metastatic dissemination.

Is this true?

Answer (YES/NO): NO